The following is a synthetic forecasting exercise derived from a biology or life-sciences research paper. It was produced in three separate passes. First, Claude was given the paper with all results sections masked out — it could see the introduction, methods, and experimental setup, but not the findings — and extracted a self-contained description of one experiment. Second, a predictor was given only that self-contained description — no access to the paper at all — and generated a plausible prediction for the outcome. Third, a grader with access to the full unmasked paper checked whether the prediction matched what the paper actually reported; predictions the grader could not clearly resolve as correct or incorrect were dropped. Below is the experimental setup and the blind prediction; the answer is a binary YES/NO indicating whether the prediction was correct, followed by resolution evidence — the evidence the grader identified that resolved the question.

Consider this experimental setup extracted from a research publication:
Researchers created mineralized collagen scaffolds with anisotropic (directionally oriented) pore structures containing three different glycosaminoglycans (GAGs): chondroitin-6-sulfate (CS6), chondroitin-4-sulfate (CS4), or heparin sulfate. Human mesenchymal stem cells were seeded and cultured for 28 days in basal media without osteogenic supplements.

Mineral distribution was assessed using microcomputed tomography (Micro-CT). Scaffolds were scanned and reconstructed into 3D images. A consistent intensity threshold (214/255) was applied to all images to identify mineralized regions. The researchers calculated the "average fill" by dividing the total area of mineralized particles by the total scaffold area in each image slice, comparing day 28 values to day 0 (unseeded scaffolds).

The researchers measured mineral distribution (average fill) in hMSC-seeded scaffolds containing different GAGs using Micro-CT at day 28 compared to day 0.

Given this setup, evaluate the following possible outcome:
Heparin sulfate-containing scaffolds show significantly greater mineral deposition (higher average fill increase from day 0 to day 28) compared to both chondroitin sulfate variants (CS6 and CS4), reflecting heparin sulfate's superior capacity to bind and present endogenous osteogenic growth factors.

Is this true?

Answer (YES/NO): NO